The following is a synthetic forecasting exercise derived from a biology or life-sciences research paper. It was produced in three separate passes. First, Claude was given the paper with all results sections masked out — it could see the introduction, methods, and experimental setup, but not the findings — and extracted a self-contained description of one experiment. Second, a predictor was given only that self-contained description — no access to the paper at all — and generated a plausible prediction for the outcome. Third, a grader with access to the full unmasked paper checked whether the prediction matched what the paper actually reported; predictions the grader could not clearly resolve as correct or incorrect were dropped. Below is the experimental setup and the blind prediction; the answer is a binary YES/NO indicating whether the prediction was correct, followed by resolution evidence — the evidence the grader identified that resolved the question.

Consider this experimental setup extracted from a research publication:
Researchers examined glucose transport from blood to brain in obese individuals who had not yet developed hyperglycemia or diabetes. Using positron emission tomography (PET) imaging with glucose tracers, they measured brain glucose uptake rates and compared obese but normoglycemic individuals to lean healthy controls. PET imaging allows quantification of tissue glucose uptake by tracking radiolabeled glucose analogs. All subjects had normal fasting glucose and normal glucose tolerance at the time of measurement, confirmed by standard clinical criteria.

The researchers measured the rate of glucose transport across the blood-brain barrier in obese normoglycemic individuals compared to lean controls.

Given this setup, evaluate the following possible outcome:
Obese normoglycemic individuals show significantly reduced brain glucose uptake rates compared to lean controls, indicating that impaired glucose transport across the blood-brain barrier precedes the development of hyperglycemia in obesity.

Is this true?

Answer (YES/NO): YES